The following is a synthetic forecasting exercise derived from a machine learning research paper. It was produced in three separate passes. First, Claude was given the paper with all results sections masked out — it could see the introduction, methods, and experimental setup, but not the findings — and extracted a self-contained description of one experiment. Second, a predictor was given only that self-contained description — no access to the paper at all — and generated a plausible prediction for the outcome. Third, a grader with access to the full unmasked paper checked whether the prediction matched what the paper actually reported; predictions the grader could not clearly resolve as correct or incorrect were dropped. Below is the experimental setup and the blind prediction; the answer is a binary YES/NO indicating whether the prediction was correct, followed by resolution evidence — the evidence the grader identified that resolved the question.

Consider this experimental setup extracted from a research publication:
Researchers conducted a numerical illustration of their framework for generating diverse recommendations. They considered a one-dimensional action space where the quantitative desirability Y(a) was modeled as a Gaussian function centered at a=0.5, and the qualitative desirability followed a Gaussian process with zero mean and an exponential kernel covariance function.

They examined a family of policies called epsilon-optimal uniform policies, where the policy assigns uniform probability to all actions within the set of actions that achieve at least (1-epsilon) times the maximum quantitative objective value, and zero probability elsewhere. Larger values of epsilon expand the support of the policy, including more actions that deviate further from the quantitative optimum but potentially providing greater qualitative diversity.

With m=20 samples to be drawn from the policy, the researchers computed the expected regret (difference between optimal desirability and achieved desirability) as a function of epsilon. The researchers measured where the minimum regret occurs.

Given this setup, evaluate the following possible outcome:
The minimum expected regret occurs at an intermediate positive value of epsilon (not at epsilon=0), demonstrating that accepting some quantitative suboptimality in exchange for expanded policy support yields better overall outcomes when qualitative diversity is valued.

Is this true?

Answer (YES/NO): YES